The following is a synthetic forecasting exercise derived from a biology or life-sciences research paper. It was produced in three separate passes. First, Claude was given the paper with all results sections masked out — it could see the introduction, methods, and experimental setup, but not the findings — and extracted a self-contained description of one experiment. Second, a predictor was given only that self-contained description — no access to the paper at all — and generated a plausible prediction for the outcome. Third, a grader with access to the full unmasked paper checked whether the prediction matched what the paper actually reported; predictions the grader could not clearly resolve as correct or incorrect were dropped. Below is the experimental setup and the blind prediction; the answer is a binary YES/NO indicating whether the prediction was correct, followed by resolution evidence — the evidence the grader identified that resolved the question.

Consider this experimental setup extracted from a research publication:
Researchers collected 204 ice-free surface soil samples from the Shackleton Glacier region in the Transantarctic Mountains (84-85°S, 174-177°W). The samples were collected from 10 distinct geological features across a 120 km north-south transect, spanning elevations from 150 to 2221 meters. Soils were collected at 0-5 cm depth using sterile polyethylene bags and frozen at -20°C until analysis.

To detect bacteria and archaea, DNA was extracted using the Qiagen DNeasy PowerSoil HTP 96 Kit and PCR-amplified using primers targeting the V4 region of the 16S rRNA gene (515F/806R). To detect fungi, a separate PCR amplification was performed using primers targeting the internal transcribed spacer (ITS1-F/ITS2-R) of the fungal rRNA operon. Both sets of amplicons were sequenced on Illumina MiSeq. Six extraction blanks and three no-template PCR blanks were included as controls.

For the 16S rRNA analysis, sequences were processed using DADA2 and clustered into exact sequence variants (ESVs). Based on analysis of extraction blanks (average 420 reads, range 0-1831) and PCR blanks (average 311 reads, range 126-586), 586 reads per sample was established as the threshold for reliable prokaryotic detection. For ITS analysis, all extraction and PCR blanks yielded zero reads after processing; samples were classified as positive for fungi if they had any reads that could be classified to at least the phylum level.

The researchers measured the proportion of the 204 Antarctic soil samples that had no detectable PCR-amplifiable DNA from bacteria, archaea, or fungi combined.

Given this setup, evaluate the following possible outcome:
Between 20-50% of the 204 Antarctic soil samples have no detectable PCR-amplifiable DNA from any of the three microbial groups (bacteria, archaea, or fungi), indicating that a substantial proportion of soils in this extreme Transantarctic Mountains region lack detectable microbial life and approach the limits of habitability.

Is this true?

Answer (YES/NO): YES